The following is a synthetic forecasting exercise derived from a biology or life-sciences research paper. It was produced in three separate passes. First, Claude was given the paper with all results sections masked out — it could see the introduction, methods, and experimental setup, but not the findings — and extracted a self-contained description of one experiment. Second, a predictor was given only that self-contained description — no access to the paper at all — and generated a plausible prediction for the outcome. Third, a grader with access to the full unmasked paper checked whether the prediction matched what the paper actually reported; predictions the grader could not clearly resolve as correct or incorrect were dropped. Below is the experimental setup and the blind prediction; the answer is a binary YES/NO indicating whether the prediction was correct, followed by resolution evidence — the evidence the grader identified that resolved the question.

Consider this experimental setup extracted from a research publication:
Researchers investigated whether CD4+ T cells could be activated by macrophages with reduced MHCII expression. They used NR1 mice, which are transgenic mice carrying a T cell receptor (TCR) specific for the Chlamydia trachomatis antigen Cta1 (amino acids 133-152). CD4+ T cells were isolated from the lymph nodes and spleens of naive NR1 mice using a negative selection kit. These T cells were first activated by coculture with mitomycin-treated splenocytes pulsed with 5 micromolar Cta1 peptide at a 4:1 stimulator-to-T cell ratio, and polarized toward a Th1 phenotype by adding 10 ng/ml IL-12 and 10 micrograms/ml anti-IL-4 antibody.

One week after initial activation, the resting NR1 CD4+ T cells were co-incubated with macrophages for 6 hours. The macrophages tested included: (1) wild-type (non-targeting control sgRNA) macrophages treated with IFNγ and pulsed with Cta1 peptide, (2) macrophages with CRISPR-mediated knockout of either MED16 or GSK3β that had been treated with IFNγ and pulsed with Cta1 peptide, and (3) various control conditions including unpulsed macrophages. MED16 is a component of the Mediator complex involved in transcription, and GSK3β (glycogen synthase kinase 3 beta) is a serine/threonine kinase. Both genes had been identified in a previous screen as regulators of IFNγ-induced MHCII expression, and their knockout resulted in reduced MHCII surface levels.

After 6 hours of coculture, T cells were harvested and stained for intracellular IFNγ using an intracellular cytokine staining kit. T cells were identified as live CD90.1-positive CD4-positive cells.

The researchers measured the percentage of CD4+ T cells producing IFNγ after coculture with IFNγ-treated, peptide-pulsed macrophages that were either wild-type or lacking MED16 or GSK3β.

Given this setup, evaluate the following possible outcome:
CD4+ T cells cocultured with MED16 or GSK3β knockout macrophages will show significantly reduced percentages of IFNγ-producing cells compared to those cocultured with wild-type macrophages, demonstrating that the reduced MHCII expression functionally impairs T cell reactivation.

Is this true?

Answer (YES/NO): YES